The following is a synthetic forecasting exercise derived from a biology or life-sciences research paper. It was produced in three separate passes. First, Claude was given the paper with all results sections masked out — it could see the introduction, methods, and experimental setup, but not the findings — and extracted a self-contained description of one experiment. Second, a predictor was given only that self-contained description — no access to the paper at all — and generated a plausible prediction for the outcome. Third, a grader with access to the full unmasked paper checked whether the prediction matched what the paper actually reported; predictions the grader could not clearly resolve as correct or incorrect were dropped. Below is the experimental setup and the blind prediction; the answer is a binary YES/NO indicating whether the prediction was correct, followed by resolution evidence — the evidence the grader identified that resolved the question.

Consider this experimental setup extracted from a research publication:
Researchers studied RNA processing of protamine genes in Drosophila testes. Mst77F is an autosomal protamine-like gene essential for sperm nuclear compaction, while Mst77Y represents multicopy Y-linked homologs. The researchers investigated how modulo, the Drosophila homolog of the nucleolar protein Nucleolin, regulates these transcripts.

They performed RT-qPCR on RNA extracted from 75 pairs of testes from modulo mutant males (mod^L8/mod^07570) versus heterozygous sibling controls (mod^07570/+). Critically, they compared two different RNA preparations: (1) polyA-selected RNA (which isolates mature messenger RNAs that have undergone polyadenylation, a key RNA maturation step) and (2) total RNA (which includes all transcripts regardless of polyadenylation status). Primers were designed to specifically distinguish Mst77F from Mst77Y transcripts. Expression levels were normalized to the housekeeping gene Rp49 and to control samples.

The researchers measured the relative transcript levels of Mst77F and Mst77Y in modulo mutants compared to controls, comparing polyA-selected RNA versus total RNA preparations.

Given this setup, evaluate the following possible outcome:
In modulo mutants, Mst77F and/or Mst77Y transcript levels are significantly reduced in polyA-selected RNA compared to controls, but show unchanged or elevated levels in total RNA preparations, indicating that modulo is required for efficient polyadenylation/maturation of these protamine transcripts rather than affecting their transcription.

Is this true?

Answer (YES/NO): NO